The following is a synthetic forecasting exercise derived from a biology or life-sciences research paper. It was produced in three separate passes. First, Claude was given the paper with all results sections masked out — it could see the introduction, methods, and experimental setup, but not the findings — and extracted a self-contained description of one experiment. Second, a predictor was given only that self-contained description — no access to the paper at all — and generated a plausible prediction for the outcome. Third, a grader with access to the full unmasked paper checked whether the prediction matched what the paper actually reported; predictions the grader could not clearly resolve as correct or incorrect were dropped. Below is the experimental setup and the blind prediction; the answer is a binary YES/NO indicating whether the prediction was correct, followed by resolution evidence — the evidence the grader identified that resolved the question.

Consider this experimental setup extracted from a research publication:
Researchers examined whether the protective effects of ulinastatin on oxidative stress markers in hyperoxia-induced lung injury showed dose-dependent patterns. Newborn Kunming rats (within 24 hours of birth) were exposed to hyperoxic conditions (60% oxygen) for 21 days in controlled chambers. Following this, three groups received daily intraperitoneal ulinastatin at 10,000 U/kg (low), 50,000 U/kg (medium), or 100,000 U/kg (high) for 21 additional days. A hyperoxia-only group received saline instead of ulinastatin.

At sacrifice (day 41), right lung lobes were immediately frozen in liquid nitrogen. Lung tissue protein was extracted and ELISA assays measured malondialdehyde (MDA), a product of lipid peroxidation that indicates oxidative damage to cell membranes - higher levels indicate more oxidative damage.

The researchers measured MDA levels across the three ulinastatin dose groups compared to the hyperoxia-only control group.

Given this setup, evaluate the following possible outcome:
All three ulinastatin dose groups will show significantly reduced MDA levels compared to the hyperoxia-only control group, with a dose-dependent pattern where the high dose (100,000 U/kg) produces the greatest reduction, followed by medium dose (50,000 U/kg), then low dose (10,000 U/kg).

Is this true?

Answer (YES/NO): NO